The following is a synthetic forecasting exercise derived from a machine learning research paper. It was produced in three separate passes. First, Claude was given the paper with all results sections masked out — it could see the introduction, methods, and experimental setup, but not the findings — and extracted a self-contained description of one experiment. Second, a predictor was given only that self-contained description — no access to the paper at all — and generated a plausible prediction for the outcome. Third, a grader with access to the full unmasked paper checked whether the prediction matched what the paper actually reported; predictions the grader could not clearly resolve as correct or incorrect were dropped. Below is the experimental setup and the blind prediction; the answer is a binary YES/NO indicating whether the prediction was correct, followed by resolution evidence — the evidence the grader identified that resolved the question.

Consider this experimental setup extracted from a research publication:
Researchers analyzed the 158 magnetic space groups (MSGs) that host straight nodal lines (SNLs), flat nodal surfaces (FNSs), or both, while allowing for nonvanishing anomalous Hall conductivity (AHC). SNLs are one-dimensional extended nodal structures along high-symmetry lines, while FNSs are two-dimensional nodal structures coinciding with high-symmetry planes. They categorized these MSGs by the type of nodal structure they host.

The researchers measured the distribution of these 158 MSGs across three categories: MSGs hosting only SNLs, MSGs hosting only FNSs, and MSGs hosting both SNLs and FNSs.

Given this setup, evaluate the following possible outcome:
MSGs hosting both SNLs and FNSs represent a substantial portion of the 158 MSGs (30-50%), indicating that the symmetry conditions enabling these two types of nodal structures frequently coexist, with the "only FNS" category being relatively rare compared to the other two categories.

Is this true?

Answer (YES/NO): NO